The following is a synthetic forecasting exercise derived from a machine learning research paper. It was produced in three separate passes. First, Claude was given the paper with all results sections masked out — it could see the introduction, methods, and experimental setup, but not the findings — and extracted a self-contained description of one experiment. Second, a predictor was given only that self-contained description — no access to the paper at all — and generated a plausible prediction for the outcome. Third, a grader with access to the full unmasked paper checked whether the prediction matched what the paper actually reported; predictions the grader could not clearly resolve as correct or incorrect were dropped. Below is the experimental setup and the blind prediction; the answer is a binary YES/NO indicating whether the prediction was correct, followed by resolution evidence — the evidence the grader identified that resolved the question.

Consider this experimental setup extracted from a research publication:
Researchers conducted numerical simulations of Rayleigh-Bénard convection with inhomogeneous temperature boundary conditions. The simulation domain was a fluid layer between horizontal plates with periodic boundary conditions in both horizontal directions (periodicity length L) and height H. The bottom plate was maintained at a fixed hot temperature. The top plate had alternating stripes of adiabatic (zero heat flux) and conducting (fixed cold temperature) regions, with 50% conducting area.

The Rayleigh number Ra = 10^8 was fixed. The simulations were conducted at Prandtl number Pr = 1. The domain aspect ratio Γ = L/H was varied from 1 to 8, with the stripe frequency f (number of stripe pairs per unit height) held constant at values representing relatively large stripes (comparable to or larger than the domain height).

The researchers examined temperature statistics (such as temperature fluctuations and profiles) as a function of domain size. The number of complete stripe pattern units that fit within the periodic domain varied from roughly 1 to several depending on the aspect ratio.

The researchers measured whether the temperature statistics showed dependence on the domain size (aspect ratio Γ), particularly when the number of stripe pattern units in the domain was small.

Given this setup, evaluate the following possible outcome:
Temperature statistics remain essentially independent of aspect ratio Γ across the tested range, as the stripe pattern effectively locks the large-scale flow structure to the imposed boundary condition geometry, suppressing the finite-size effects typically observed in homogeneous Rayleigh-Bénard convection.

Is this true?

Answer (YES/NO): NO